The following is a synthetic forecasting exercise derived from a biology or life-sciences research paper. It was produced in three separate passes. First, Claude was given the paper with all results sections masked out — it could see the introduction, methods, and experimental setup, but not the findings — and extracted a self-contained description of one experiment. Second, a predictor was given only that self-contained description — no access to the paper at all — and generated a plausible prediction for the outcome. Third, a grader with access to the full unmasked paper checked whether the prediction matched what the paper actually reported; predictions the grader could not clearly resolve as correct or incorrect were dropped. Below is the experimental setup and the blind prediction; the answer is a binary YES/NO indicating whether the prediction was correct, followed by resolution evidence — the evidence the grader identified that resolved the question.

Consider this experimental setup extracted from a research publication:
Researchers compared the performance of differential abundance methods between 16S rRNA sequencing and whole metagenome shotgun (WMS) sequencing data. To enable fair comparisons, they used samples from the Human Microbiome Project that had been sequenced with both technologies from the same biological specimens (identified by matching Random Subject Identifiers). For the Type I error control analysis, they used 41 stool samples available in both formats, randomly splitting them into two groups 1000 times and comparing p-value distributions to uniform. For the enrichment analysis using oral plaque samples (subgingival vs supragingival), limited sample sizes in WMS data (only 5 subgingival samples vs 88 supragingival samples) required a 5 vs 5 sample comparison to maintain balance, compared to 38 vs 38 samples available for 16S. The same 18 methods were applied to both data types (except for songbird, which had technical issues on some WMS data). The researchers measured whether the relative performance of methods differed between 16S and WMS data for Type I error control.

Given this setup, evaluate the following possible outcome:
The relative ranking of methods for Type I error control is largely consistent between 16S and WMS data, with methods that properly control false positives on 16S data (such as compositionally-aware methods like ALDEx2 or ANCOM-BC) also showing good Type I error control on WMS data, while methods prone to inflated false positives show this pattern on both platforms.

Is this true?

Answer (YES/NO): NO